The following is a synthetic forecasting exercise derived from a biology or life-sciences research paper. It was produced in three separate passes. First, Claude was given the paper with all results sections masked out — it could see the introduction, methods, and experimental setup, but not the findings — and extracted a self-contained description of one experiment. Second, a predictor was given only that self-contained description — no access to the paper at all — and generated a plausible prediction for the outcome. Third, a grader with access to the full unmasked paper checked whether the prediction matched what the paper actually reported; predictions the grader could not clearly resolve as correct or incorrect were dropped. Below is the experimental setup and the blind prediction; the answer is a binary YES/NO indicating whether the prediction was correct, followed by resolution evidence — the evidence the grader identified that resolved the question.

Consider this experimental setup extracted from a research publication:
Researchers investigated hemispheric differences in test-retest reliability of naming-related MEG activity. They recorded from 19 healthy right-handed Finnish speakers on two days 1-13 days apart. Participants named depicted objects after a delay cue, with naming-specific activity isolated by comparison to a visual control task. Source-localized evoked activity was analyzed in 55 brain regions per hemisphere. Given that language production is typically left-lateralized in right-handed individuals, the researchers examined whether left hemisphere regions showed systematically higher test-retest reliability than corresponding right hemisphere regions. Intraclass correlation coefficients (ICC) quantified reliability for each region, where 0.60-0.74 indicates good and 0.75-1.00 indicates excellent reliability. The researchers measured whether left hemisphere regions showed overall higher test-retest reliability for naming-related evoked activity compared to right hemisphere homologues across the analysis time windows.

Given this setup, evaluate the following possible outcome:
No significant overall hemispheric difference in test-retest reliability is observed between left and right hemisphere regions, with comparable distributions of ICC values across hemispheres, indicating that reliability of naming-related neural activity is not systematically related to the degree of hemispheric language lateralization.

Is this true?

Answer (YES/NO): NO